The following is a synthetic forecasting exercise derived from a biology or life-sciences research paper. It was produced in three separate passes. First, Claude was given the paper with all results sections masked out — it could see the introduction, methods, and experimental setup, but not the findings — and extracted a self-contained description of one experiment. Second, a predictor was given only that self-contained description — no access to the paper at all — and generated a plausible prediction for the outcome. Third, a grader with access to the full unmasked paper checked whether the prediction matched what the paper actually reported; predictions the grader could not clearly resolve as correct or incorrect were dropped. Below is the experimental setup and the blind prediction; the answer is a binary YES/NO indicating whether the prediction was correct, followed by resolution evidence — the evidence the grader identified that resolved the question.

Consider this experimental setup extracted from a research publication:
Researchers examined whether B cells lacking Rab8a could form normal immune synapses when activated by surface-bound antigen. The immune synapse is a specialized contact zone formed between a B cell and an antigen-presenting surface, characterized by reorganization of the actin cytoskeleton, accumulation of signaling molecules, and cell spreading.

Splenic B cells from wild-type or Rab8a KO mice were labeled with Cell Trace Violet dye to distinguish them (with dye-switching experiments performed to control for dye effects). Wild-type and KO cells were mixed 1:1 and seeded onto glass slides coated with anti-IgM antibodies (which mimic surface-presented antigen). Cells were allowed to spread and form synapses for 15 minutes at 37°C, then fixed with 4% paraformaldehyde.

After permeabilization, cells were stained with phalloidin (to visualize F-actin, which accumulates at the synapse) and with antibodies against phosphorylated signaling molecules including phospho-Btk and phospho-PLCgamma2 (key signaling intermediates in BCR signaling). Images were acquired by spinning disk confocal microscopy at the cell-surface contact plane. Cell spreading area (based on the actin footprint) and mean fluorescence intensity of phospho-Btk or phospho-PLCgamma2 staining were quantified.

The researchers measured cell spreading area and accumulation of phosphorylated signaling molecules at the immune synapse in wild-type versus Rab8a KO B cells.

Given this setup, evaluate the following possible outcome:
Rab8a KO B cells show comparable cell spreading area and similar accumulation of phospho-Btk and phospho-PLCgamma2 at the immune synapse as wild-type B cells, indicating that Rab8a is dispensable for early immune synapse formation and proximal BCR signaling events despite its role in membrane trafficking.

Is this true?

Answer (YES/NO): YES